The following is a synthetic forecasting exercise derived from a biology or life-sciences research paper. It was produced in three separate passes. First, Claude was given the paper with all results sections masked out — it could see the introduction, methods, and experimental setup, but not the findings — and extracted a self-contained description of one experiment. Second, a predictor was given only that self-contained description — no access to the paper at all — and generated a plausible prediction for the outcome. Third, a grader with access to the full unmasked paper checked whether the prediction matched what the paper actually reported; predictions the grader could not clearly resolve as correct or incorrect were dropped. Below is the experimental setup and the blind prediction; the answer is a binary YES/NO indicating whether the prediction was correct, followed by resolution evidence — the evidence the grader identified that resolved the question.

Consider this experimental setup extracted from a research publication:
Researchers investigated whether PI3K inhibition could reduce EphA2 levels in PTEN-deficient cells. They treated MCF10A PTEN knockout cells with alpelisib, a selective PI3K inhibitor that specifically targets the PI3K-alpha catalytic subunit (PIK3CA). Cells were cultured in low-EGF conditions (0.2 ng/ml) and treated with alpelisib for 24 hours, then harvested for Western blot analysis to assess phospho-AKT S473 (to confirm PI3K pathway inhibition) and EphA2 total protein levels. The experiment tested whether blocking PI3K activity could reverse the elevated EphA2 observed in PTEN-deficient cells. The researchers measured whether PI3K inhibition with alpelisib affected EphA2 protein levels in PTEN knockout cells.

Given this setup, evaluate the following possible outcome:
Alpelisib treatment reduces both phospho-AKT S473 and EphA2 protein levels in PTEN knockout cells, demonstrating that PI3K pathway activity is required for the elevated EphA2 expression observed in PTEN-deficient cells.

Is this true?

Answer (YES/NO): NO